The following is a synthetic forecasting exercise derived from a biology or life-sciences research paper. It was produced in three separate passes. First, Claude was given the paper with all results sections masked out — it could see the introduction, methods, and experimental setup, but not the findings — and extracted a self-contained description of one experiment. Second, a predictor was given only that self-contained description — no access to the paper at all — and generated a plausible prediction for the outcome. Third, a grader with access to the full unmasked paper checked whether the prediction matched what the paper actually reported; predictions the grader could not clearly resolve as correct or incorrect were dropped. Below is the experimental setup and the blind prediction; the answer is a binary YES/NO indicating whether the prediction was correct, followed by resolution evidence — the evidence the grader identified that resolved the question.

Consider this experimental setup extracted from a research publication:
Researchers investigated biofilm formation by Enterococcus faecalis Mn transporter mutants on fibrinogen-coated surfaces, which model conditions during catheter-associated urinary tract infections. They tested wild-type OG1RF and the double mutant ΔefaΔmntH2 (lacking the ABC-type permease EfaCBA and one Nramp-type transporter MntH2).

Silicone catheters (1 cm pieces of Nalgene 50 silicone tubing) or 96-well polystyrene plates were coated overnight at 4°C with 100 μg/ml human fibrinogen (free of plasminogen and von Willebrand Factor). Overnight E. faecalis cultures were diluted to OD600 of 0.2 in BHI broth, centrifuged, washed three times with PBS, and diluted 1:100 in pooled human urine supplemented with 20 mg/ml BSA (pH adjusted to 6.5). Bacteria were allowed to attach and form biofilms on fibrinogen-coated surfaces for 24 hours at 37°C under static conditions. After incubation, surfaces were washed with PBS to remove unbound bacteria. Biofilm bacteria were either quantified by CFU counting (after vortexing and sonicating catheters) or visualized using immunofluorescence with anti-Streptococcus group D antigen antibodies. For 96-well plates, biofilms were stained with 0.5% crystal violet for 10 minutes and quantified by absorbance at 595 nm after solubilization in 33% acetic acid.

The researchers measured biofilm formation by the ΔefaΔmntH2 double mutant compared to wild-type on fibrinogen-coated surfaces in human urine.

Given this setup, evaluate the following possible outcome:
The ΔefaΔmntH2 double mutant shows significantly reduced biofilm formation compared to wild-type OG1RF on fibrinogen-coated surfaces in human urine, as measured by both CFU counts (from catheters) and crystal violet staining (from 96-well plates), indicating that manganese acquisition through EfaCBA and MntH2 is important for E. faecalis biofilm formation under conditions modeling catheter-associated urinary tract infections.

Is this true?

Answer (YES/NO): YES